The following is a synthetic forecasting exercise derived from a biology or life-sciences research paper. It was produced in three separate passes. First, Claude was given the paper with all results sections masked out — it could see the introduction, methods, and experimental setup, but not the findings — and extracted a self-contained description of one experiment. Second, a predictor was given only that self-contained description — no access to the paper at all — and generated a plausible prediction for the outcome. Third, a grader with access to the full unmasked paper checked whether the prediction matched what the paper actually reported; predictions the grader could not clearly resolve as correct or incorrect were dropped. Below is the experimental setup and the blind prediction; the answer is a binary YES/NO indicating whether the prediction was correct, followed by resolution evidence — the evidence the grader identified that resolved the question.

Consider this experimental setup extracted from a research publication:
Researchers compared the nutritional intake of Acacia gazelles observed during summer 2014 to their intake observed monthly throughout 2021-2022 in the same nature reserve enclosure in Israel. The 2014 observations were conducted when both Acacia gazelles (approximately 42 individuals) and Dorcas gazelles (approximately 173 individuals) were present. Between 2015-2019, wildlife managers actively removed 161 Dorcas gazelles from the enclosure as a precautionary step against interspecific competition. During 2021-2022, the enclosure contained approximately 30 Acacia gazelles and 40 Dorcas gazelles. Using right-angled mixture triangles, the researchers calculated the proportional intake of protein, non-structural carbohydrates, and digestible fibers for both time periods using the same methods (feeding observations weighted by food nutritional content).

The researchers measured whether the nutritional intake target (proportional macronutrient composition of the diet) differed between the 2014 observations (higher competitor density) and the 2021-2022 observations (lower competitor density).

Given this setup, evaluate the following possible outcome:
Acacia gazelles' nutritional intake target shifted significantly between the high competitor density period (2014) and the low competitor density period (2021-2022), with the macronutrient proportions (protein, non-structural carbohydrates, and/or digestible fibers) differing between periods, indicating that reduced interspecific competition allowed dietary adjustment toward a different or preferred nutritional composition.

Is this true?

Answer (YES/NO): NO